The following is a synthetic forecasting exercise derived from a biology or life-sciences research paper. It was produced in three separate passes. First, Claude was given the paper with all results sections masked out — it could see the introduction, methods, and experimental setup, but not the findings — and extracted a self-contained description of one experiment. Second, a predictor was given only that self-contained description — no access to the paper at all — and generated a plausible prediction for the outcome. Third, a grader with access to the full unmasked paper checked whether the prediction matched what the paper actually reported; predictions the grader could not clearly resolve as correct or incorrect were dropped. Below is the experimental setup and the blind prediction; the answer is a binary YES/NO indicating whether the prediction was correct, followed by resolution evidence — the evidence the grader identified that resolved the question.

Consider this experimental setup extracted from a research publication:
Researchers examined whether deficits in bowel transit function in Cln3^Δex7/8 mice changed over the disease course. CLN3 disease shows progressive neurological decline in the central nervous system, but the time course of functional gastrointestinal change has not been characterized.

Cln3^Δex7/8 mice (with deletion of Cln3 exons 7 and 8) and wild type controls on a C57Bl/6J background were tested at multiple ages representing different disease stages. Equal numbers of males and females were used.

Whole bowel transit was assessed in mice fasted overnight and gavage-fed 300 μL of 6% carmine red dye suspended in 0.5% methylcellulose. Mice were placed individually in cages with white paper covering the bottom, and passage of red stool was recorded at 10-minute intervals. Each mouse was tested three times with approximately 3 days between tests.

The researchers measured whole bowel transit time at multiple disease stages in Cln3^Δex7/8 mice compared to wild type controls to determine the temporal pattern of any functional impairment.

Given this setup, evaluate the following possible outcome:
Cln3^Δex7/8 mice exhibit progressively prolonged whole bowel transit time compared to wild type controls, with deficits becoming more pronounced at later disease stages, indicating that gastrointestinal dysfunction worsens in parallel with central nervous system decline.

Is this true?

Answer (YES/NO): NO